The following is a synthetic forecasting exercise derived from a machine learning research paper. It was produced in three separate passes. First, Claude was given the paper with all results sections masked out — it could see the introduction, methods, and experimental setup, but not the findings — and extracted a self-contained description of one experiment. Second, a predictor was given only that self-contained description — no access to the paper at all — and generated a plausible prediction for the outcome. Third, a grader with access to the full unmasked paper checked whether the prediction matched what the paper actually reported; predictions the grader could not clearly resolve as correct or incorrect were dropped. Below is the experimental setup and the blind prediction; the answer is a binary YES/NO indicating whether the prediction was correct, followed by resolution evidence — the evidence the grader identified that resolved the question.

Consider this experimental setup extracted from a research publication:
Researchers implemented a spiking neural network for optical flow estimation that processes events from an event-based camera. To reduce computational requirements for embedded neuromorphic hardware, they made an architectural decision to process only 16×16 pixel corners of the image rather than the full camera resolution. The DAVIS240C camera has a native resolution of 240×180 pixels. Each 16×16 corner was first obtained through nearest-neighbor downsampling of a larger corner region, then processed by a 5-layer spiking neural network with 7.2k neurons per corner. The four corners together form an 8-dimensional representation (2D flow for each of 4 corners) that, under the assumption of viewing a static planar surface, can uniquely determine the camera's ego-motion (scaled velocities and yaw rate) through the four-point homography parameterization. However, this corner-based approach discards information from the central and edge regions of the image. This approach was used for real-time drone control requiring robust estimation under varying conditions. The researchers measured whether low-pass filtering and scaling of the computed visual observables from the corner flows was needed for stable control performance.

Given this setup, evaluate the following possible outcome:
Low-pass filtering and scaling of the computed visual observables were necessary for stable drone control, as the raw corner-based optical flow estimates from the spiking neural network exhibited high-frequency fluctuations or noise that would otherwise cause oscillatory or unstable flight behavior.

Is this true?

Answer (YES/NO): YES